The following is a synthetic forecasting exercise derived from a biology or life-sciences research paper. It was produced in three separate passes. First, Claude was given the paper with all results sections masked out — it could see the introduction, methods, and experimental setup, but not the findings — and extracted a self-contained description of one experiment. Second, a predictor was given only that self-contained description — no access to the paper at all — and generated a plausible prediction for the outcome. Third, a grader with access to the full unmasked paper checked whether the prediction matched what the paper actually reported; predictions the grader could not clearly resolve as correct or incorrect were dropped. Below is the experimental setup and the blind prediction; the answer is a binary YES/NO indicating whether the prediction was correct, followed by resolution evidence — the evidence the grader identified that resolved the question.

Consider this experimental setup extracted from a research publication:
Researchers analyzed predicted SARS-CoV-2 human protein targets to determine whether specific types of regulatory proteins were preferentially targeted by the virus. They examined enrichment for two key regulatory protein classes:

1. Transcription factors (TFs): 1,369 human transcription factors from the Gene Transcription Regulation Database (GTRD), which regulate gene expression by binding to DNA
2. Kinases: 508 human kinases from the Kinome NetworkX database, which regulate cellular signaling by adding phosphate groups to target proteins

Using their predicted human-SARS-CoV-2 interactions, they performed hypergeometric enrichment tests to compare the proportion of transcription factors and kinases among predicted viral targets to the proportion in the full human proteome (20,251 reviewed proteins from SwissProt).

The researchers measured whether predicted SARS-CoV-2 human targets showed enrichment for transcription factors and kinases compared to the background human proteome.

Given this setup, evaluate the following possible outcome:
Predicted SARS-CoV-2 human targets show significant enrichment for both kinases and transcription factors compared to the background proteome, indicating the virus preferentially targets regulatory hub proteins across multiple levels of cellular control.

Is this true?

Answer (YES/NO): NO